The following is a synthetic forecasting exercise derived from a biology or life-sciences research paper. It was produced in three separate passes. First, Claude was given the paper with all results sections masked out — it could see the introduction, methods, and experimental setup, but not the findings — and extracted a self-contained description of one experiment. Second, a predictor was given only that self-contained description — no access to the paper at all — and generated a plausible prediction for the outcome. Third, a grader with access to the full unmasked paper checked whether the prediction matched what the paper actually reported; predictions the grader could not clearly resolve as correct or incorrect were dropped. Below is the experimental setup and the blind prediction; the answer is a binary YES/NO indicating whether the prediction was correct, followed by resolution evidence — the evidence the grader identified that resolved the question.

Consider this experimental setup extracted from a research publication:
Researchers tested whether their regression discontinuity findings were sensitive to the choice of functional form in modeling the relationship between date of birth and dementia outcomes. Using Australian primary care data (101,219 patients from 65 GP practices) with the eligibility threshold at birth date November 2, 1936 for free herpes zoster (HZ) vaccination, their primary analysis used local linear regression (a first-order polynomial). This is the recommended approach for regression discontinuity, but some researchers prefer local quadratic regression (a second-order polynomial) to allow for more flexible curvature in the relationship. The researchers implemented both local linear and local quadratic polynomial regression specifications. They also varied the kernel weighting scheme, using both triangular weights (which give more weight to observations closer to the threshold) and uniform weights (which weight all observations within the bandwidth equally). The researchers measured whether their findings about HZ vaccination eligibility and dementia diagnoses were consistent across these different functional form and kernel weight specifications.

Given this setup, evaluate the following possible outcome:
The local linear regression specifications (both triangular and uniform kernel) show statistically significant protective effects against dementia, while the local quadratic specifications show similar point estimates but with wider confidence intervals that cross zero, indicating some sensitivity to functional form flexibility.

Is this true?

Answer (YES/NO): NO